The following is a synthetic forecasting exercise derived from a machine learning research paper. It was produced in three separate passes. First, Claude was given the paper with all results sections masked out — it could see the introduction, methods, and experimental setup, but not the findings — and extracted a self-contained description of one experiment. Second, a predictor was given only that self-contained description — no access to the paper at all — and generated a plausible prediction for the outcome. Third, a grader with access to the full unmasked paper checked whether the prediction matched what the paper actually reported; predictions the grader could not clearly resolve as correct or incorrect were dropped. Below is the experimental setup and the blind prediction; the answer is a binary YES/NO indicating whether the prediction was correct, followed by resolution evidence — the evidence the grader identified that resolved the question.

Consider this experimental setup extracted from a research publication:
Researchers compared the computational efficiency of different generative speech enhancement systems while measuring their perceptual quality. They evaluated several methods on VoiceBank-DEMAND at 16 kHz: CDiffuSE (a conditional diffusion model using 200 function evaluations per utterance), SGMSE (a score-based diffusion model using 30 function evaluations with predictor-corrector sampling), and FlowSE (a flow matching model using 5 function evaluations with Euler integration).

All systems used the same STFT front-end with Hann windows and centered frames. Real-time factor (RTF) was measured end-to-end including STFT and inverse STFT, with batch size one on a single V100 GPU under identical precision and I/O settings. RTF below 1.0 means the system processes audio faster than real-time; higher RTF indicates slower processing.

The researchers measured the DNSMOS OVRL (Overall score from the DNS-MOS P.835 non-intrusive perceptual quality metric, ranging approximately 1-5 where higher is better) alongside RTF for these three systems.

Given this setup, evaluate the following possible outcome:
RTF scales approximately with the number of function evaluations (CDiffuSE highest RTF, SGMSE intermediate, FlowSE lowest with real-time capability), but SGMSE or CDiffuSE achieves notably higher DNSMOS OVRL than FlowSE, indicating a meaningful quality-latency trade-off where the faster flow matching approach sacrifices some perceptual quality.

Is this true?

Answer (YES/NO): NO